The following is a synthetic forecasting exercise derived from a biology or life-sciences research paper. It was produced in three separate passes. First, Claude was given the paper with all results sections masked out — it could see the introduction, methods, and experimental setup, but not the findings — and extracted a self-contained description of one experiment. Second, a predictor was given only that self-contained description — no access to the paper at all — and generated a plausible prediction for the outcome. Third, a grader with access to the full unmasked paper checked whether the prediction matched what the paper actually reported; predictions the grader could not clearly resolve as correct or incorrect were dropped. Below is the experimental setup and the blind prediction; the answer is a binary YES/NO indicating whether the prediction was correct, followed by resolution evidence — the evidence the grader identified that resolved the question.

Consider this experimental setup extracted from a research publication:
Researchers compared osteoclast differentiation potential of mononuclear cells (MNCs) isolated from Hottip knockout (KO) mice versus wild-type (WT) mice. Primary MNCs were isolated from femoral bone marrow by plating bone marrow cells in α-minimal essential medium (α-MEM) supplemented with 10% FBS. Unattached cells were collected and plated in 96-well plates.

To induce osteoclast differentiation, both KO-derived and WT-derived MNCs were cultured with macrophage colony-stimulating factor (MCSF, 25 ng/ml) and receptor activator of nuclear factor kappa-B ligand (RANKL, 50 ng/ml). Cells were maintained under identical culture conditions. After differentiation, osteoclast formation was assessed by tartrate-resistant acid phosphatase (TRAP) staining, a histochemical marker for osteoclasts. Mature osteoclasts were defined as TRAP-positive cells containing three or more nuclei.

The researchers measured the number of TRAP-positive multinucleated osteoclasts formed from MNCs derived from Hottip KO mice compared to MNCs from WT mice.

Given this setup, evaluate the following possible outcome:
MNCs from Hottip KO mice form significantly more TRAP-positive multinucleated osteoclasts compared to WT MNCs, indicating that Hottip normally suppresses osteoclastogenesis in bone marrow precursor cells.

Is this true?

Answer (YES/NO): YES